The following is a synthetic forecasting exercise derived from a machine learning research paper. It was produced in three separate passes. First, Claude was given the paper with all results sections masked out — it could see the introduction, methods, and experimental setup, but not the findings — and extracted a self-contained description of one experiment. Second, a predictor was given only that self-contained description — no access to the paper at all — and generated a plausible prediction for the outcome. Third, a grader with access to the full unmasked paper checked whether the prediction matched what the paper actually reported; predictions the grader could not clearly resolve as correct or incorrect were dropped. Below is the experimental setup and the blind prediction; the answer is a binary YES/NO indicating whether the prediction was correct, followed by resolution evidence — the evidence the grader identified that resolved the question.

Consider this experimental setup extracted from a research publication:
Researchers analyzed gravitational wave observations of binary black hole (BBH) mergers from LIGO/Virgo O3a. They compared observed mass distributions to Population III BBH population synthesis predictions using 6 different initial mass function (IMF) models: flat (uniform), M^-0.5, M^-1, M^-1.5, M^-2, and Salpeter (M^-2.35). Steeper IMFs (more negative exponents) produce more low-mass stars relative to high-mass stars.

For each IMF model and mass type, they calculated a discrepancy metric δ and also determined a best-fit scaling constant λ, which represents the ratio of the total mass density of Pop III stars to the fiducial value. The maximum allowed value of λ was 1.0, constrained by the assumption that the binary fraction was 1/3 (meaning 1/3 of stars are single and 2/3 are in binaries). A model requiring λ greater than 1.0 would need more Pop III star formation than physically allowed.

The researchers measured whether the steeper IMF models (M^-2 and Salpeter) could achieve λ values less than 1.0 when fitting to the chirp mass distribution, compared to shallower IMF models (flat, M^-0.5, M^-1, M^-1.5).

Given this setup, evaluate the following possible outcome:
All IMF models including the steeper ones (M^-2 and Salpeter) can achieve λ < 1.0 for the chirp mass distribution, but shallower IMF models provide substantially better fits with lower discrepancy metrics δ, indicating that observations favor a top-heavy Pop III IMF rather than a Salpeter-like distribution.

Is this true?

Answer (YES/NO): NO